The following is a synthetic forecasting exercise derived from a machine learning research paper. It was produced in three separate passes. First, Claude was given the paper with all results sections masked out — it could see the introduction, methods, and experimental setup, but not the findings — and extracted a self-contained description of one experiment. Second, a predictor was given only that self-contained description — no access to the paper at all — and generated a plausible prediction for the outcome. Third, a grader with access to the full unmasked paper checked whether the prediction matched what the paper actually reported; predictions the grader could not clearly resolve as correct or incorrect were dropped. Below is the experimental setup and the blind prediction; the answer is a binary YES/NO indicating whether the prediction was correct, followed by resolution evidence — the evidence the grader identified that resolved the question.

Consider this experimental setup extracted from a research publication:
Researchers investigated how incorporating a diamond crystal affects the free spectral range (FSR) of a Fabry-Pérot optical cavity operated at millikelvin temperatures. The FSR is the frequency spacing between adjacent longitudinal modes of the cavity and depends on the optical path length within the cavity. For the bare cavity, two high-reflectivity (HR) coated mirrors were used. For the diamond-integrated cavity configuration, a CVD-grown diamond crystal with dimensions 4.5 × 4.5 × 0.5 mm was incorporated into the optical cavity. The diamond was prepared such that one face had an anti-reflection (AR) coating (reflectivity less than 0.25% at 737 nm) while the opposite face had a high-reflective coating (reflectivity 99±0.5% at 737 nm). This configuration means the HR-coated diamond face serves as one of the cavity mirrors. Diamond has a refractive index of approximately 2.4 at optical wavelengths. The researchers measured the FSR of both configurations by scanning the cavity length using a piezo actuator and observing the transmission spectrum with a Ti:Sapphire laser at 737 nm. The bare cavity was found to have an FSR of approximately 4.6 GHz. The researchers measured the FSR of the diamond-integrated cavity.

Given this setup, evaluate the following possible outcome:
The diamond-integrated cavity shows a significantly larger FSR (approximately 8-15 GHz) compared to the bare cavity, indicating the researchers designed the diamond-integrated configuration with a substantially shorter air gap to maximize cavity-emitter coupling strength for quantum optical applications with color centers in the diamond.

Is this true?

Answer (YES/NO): NO